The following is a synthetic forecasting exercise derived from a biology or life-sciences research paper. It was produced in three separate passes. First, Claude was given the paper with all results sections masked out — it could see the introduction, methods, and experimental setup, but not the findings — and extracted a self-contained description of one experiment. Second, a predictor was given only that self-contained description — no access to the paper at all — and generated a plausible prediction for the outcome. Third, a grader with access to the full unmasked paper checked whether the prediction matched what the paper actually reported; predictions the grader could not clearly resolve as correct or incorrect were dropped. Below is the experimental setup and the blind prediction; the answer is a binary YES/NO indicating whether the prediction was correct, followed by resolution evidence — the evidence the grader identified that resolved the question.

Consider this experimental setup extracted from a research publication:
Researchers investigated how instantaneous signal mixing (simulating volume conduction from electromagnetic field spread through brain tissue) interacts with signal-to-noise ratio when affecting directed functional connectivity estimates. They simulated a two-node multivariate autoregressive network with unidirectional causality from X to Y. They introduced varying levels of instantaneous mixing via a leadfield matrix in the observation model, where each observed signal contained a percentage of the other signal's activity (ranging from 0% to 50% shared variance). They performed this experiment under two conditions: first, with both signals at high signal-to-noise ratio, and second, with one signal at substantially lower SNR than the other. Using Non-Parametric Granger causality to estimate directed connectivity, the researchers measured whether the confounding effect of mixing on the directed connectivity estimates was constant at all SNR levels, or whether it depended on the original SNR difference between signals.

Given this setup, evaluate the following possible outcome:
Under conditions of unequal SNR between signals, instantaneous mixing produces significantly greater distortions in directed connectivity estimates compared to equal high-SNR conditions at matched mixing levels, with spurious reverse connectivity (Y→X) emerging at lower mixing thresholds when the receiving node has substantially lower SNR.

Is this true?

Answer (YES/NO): NO